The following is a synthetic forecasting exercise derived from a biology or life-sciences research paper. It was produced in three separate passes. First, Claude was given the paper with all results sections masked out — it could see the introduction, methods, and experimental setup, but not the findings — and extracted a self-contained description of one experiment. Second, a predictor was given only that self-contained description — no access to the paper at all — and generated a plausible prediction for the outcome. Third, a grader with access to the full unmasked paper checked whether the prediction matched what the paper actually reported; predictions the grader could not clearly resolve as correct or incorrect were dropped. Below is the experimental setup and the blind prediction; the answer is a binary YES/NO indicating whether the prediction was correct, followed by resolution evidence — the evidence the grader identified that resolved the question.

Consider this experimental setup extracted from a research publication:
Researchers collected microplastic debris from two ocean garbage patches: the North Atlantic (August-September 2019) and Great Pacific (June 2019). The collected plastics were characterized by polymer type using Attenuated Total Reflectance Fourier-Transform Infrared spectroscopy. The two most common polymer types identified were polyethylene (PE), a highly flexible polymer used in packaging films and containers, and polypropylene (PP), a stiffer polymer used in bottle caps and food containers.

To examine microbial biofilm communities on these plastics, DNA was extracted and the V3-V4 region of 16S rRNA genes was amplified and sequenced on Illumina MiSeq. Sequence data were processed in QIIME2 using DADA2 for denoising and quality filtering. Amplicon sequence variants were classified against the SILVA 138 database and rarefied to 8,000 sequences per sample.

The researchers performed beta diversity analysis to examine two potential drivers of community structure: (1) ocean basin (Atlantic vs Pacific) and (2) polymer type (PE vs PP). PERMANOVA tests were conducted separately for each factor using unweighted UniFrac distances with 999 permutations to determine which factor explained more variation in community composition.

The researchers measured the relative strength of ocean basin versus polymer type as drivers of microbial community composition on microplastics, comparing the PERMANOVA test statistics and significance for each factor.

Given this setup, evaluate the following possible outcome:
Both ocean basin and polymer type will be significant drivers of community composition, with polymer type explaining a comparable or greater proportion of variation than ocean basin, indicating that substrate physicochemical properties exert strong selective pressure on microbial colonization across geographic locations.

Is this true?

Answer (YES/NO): NO